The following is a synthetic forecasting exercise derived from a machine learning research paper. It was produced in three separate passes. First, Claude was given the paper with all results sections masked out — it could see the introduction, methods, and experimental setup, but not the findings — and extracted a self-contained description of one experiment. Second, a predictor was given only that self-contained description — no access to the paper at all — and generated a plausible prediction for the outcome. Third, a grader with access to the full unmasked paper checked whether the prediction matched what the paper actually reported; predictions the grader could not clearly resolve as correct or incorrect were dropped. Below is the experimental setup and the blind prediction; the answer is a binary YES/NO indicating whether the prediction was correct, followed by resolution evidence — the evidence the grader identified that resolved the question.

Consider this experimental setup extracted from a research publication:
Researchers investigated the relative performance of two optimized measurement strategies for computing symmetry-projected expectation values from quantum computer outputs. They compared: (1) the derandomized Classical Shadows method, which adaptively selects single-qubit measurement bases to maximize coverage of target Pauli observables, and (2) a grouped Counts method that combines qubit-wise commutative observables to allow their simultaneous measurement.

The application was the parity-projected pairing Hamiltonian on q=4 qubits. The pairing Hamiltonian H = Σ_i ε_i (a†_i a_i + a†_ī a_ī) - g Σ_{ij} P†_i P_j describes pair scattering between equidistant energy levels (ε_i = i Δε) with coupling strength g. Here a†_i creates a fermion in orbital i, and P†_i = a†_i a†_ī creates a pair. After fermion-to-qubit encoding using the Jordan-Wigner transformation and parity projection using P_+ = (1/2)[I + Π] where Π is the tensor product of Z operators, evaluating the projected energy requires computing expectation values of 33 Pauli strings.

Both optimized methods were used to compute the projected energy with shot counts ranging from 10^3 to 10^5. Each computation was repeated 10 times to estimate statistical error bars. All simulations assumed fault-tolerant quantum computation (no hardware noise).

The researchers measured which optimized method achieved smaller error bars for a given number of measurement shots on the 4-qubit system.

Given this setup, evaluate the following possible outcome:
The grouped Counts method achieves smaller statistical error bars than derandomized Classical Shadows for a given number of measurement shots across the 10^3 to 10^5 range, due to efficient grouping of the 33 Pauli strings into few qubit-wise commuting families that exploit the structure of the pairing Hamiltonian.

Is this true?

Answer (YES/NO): NO